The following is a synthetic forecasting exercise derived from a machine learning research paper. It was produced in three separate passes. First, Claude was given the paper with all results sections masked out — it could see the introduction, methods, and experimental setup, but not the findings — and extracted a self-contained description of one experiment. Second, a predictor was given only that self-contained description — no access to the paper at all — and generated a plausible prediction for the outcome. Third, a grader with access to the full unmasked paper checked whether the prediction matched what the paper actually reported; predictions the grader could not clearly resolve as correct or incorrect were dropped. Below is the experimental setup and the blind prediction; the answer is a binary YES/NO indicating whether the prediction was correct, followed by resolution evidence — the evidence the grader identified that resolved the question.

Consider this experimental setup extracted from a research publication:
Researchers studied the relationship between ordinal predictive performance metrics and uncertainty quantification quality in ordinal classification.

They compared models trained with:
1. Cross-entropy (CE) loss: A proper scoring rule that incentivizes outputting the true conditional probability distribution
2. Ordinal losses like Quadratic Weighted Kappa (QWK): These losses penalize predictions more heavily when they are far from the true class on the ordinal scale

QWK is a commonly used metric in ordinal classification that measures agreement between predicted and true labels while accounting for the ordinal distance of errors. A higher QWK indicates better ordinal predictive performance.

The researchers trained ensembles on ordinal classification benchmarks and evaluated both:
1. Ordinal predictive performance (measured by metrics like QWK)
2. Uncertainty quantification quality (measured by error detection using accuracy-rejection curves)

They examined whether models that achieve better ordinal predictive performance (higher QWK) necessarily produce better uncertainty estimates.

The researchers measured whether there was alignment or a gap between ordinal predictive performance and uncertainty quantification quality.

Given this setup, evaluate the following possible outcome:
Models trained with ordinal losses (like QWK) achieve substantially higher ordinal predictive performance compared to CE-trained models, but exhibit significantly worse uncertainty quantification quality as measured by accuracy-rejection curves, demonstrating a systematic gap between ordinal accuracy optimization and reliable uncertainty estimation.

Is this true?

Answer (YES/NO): NO